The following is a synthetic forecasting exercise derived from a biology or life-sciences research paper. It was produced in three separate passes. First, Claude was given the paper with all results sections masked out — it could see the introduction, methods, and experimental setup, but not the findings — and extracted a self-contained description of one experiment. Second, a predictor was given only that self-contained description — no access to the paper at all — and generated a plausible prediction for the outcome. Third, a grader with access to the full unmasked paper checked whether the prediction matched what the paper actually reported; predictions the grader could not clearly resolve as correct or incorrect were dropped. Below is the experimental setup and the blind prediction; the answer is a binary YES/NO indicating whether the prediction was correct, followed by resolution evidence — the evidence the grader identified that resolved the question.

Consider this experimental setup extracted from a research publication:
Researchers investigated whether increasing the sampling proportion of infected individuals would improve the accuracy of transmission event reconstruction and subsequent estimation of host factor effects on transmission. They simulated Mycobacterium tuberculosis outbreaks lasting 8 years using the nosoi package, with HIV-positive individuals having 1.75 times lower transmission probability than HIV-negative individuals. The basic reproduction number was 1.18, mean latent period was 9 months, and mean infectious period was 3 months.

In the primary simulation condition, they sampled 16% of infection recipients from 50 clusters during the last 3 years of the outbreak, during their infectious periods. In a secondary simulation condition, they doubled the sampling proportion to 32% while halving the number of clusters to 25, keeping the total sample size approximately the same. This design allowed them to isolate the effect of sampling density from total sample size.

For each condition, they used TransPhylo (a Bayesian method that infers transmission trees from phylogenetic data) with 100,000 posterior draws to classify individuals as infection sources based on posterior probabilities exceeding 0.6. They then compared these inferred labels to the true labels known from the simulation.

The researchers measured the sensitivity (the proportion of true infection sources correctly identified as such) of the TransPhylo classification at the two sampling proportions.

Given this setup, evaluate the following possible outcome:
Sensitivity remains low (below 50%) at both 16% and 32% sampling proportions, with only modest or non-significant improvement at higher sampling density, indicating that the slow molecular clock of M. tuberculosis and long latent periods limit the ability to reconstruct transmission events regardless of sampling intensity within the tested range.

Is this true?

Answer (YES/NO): NO